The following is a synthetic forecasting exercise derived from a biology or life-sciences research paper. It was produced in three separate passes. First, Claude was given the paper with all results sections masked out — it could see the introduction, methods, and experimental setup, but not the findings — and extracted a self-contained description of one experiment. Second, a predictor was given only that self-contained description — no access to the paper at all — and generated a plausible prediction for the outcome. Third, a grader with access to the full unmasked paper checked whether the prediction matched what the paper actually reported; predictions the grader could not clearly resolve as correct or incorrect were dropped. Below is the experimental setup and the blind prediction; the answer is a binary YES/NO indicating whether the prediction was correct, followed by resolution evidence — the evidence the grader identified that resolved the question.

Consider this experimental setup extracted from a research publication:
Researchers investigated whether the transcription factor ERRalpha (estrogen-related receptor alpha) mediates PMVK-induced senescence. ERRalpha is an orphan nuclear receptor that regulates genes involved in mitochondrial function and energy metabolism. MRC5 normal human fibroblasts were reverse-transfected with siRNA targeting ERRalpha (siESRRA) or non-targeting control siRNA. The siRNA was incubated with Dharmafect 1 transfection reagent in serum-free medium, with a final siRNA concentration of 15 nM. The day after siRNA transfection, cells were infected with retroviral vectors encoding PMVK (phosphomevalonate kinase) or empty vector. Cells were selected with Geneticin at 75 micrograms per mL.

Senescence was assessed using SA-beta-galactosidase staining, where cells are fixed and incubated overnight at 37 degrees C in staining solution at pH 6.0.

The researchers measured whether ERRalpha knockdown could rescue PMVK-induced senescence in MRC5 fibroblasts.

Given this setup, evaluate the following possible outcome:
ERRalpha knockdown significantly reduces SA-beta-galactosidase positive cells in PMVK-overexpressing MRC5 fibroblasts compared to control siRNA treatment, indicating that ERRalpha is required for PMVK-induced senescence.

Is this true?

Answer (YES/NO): YES